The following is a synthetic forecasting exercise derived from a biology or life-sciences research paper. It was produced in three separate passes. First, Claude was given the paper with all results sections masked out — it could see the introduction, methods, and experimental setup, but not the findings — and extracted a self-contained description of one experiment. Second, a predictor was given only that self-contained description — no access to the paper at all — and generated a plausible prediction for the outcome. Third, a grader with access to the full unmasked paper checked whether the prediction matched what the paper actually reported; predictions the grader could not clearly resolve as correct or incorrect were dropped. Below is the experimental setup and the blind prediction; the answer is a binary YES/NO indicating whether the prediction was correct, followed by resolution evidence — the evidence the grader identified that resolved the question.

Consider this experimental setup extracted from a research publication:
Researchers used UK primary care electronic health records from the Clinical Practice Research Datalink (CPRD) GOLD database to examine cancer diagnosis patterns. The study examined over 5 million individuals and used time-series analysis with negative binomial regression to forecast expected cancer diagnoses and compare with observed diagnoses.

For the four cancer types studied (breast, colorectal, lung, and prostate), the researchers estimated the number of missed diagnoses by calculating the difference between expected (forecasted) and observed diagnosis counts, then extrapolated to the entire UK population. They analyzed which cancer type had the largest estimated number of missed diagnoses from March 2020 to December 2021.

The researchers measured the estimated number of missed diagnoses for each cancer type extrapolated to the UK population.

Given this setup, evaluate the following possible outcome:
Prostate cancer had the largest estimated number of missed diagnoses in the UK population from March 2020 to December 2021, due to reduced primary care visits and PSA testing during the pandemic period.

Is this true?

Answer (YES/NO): YES